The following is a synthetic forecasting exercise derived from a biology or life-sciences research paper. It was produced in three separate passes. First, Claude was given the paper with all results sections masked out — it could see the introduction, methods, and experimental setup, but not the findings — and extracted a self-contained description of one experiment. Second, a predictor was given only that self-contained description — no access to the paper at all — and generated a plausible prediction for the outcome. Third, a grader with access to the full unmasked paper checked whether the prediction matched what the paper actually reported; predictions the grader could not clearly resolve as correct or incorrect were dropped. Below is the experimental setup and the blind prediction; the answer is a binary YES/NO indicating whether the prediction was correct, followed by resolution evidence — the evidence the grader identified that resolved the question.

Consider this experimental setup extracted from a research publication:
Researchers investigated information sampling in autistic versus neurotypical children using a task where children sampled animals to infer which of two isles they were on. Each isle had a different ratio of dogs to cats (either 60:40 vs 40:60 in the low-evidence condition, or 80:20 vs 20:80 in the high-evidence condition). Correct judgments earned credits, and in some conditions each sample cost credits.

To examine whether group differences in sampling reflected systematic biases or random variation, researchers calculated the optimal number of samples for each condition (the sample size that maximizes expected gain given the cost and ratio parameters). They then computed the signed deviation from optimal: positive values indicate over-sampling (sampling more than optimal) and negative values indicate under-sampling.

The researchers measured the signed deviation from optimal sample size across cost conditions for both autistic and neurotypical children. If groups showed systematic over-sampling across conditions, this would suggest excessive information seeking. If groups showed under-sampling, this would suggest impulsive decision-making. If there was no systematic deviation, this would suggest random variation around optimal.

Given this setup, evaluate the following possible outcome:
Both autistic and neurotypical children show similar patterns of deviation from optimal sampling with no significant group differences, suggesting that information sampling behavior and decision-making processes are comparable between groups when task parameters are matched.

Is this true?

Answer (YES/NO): NO